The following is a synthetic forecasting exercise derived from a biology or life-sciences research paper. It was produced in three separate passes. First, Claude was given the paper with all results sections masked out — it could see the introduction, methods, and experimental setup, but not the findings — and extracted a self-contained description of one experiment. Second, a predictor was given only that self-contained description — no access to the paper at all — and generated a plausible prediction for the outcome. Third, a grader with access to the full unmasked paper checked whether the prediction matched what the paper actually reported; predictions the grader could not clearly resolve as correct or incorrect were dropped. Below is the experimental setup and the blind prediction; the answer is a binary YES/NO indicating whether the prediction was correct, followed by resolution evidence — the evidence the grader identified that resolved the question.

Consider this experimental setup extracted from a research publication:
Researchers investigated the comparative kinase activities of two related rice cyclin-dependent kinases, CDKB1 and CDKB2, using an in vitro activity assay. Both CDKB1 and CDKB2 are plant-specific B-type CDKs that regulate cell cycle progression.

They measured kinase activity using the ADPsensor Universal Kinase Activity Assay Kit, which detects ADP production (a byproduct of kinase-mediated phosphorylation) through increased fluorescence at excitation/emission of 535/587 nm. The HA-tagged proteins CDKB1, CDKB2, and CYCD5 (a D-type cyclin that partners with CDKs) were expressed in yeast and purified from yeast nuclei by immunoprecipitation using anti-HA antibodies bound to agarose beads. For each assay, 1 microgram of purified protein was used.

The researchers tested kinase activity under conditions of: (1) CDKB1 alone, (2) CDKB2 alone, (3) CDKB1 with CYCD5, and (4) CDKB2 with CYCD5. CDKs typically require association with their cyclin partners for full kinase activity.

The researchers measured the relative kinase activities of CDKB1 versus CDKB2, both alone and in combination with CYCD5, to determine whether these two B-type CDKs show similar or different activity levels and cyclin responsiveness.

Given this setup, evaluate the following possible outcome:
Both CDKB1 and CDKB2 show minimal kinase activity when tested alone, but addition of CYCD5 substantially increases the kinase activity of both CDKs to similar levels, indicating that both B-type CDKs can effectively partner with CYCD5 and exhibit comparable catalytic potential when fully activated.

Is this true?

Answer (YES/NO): NO